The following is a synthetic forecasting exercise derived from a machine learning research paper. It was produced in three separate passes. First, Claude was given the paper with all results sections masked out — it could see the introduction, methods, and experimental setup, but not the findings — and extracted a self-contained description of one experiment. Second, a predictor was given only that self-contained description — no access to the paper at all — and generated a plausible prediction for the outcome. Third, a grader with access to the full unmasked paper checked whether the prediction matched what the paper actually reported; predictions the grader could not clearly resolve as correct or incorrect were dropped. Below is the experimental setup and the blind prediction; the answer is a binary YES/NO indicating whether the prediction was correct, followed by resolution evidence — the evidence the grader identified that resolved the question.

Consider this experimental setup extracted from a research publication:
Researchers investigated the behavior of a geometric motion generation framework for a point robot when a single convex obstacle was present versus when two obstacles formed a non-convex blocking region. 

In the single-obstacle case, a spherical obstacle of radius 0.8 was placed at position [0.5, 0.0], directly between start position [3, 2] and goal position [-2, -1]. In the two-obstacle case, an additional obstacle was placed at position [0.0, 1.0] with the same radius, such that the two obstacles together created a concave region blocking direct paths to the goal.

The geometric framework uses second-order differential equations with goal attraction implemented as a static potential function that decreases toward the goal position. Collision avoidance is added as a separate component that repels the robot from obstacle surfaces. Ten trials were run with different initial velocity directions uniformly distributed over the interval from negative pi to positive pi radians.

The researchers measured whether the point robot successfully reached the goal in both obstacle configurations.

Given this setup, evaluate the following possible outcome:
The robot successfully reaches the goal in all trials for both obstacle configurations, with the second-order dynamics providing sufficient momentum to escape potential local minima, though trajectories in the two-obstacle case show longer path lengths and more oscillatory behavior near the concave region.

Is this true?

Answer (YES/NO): NO